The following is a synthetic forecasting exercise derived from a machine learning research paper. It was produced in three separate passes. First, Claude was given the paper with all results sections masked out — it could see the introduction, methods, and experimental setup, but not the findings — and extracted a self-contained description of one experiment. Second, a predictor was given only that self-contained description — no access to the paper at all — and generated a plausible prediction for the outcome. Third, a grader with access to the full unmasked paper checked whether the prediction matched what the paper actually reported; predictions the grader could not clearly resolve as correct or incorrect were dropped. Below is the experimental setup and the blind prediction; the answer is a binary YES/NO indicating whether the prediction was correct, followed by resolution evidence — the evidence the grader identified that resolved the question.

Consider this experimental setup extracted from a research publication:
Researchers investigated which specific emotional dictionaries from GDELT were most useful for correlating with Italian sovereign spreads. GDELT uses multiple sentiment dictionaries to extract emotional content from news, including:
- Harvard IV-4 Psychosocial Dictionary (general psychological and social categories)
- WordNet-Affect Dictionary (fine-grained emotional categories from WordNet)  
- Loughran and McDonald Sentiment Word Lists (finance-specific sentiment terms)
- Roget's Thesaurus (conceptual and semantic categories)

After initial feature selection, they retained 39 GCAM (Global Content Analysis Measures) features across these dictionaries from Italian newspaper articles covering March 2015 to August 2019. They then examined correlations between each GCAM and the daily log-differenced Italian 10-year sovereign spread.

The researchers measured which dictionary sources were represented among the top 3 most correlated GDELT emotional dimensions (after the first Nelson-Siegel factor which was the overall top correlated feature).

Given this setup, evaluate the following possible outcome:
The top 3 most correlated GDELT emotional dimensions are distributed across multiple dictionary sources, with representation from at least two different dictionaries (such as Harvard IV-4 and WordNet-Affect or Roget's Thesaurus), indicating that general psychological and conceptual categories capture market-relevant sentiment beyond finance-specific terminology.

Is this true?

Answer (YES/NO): YES